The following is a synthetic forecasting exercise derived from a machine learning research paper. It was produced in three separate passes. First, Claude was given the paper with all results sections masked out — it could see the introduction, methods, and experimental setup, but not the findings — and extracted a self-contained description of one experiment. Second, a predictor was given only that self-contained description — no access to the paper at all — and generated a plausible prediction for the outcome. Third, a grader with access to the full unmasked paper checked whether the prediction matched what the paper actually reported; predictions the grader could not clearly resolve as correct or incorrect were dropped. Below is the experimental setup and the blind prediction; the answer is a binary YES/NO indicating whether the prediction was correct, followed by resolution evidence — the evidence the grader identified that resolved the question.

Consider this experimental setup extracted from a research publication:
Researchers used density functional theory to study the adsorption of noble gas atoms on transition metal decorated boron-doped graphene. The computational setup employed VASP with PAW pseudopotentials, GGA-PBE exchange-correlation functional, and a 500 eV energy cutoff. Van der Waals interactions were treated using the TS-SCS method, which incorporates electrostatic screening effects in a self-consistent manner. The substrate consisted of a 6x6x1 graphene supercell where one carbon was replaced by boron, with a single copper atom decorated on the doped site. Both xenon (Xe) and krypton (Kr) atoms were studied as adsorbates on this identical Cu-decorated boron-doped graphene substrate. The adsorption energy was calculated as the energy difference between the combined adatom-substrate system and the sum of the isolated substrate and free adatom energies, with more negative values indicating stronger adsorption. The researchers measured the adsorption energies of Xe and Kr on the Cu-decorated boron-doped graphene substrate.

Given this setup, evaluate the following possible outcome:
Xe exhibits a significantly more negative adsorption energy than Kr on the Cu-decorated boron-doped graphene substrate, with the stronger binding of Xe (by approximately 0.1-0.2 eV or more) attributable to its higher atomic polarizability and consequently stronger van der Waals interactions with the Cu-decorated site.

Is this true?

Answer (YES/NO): YES